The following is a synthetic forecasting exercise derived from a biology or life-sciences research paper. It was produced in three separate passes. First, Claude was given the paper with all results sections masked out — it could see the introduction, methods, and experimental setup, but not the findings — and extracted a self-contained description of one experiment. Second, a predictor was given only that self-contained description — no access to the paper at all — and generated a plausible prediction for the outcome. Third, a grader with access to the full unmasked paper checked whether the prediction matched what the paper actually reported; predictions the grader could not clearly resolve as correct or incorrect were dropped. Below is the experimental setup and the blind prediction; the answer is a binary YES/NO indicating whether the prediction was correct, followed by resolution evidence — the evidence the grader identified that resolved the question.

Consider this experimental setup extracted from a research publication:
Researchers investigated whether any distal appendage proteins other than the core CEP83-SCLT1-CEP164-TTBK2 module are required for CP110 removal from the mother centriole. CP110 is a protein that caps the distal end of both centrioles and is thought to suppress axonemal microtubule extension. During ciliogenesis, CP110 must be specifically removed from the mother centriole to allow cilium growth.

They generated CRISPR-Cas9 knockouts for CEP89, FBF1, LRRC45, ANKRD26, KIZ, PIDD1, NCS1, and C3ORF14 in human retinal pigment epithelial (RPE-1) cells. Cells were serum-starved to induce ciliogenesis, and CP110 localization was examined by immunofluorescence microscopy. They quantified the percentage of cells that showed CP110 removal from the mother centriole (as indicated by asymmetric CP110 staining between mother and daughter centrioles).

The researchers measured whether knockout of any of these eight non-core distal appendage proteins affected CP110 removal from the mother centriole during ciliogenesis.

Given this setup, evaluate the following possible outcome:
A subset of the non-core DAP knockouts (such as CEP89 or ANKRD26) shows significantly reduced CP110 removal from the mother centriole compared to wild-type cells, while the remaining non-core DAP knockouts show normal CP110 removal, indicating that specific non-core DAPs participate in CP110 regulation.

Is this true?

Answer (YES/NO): YES